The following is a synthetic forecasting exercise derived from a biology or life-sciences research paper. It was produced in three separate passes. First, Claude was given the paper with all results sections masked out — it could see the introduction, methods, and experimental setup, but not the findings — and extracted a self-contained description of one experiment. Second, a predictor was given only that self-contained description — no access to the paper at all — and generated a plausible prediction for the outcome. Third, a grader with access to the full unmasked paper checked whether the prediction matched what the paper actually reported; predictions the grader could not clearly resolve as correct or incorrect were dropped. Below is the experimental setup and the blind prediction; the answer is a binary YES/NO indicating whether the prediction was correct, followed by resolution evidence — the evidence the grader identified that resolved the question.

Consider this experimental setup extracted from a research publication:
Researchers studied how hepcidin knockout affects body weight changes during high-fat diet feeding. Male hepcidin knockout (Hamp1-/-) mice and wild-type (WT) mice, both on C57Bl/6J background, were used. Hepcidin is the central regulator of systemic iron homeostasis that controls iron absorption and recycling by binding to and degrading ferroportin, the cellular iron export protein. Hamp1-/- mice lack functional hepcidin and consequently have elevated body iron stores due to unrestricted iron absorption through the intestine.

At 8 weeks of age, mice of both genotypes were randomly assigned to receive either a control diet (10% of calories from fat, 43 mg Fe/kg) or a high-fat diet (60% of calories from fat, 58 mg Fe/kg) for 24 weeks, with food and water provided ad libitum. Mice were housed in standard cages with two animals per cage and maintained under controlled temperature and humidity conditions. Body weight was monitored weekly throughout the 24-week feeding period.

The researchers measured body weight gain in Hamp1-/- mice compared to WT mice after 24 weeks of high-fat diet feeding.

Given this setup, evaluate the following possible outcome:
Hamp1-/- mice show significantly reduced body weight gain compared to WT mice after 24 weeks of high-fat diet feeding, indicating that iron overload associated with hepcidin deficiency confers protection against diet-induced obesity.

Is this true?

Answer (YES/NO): YES